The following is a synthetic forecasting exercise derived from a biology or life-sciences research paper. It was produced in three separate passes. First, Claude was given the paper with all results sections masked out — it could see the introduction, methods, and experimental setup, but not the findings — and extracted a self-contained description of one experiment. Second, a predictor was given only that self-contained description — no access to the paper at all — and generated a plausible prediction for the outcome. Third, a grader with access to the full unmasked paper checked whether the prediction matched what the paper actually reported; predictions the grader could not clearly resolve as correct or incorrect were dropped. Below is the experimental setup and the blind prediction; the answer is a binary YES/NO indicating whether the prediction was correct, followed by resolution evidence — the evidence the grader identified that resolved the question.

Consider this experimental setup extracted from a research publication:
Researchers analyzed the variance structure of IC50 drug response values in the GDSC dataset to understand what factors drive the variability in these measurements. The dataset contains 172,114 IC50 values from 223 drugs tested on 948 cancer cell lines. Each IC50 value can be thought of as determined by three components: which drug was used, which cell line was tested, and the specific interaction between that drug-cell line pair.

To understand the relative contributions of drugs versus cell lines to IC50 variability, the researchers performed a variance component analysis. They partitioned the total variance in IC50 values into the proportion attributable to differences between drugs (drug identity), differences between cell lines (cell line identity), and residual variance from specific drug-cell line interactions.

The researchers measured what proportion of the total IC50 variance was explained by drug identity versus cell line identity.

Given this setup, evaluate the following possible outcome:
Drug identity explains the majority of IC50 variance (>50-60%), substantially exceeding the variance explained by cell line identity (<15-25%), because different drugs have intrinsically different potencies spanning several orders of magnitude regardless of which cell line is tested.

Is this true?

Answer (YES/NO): YES